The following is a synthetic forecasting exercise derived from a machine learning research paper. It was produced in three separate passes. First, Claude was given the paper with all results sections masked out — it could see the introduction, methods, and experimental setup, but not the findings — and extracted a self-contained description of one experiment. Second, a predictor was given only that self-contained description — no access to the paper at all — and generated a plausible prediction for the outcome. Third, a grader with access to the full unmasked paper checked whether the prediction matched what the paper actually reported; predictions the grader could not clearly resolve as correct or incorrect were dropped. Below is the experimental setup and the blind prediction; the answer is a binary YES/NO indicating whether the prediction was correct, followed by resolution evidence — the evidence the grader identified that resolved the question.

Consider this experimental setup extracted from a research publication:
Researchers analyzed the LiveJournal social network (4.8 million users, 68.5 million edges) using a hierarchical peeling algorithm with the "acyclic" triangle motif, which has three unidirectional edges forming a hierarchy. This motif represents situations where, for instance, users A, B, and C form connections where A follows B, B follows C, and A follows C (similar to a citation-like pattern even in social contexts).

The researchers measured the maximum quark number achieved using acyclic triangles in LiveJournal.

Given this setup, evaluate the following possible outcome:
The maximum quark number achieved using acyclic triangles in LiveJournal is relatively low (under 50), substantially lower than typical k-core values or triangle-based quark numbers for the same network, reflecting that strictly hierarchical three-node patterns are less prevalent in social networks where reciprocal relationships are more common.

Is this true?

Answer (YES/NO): NO